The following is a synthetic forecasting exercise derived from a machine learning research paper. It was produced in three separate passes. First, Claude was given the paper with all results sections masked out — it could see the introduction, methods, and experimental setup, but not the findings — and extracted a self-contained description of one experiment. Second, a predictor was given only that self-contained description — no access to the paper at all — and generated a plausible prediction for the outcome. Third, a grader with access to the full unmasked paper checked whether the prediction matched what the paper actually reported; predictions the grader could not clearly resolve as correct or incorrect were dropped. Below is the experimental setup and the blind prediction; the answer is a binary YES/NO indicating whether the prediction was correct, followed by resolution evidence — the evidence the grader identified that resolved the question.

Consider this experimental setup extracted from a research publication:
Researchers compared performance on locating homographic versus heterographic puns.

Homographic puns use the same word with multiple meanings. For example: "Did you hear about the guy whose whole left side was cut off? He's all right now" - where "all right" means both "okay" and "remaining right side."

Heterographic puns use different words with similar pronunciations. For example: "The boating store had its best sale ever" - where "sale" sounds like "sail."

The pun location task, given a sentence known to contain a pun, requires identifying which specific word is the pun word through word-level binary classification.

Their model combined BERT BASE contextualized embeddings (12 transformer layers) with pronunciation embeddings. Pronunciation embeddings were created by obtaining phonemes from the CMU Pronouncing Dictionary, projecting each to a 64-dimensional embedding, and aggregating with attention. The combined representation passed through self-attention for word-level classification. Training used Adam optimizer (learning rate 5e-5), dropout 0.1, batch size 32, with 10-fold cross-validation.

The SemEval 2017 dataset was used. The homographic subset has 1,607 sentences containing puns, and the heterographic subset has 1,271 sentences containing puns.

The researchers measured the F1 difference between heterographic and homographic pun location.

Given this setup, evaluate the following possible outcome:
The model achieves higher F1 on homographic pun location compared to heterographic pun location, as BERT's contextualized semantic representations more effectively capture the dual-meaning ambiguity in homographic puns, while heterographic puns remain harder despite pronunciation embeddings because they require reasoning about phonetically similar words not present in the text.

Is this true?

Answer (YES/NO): NO